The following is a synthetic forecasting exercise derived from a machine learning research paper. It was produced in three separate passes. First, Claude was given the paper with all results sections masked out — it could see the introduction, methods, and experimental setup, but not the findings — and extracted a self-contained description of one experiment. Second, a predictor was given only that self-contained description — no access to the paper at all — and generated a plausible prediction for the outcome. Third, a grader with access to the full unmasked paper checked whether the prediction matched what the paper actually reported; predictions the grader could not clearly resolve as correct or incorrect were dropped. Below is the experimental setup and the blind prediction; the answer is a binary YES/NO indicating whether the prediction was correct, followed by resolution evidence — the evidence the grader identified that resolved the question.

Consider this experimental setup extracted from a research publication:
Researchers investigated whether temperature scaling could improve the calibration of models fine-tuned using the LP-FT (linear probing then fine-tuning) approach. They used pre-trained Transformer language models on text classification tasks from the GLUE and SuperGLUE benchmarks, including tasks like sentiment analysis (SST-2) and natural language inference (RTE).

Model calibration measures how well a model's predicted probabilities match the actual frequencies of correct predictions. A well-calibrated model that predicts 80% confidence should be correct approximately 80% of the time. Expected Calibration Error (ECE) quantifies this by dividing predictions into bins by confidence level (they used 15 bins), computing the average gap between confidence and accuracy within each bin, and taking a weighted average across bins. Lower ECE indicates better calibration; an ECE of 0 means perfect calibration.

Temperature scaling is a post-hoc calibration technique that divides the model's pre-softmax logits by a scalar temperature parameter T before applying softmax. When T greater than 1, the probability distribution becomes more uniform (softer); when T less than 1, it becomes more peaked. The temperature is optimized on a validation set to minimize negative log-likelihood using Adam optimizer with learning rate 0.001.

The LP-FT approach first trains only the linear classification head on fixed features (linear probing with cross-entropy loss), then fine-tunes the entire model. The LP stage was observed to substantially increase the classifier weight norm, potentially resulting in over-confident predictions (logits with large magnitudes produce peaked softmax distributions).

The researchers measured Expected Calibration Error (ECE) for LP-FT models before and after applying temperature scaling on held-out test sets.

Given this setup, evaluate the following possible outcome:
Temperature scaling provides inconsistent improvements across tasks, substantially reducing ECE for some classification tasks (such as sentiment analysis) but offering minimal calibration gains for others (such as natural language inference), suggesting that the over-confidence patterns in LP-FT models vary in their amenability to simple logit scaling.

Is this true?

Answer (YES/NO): NO